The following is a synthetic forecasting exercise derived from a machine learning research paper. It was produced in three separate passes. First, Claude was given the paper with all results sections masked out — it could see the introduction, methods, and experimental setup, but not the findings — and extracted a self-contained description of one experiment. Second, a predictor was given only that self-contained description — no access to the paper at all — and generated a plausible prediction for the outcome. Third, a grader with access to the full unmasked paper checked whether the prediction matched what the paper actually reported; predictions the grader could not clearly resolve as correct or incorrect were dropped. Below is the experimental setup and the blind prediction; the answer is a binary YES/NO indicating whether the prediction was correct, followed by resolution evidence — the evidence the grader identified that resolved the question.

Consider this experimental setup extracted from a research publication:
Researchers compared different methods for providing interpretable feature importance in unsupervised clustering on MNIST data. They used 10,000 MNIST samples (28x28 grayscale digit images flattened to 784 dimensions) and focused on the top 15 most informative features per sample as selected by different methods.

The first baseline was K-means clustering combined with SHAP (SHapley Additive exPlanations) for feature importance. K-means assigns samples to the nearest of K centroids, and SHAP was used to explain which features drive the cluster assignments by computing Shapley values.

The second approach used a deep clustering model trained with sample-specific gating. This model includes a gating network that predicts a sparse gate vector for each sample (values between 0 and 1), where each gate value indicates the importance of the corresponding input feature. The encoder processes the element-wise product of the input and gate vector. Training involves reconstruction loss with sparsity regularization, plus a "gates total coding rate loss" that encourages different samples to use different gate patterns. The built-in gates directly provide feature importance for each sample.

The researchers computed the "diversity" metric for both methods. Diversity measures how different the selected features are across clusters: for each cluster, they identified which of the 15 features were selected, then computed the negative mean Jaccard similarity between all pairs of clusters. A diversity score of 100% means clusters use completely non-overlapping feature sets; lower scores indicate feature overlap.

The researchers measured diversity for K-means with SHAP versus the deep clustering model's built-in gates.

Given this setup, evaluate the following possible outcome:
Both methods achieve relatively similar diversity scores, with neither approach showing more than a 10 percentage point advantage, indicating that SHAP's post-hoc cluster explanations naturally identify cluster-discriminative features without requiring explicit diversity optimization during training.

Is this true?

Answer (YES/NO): YES